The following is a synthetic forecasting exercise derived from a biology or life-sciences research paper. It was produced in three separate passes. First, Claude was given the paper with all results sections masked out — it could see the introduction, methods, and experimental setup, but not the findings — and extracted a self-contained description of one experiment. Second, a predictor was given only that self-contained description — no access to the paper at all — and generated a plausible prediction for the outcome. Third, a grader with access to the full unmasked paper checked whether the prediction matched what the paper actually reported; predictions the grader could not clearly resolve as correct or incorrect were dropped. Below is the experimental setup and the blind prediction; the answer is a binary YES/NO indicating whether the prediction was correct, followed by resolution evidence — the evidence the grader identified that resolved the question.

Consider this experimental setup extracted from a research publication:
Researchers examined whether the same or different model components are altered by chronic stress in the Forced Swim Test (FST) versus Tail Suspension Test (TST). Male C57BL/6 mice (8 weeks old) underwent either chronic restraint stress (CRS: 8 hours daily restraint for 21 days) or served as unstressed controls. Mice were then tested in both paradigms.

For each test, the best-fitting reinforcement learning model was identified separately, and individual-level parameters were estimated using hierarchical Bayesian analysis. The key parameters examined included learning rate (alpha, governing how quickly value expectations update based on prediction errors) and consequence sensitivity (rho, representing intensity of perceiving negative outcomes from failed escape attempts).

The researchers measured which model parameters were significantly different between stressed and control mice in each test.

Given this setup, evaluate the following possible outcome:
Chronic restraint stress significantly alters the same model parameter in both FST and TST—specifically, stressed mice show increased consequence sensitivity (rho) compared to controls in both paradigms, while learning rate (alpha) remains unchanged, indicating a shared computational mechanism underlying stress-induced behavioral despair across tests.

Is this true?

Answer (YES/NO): NO